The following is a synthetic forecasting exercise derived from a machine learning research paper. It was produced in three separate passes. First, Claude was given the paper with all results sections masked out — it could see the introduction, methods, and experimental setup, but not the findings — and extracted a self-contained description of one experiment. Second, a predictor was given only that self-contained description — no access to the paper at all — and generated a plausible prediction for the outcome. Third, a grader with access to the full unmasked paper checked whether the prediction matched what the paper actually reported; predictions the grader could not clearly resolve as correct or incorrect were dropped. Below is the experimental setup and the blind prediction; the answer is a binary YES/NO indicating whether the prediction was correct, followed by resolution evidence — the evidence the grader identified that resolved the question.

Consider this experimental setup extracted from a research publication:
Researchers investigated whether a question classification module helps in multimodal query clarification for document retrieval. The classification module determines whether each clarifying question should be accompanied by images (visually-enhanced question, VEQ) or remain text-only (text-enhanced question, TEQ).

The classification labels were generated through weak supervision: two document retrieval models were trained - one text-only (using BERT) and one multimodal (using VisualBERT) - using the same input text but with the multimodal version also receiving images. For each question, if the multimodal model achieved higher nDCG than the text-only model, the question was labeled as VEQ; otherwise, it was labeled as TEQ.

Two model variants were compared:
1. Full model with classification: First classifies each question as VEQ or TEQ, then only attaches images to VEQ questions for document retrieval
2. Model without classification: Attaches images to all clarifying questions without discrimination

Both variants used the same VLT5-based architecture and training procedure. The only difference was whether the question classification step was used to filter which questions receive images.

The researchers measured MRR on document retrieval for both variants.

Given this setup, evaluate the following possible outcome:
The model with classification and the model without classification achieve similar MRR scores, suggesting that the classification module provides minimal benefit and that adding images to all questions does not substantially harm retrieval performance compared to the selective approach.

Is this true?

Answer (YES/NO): NO